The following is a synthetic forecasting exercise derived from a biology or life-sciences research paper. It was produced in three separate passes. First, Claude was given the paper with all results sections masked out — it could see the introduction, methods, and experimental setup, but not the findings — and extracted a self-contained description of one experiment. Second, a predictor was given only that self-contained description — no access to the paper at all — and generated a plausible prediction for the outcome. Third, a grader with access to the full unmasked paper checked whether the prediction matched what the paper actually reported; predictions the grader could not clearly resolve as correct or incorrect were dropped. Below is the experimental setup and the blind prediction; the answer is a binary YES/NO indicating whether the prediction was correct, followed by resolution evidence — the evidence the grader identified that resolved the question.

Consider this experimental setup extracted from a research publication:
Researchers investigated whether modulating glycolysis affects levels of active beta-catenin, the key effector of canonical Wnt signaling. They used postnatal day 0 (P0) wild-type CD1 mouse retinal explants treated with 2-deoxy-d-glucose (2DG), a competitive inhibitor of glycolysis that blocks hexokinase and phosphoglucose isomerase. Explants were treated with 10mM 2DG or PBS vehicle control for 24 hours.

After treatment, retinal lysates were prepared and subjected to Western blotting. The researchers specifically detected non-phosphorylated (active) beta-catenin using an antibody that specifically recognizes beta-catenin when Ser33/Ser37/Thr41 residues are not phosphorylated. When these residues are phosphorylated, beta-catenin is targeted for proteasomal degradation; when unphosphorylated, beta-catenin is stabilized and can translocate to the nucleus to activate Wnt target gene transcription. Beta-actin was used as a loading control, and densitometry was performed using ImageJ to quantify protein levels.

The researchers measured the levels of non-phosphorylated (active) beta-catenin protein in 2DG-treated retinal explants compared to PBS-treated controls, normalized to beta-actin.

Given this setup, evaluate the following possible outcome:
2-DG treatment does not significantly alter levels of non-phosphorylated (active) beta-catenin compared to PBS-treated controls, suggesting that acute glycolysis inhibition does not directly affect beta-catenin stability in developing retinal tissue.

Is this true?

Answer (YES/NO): NO